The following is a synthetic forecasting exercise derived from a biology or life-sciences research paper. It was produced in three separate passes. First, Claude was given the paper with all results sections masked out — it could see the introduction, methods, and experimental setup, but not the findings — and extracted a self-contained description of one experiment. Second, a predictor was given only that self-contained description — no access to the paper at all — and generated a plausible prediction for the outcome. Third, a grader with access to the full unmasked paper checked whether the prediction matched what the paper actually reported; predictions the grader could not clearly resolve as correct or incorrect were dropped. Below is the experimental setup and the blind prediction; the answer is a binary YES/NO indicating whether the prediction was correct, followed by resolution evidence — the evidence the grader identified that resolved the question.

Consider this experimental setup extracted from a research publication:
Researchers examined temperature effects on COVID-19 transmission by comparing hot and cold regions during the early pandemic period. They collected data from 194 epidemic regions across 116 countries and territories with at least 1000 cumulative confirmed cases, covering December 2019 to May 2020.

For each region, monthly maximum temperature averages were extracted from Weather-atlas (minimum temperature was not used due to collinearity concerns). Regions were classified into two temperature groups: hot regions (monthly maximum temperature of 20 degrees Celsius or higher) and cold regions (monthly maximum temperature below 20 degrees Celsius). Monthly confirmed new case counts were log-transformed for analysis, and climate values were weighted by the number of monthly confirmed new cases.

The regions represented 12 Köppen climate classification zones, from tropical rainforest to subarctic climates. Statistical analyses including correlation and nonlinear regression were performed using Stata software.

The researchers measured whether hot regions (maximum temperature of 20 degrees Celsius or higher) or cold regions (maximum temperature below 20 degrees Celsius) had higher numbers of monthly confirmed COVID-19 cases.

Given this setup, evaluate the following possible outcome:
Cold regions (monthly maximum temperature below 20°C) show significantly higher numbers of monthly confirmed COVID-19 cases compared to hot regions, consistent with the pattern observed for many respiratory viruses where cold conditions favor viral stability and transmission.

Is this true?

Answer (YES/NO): NO